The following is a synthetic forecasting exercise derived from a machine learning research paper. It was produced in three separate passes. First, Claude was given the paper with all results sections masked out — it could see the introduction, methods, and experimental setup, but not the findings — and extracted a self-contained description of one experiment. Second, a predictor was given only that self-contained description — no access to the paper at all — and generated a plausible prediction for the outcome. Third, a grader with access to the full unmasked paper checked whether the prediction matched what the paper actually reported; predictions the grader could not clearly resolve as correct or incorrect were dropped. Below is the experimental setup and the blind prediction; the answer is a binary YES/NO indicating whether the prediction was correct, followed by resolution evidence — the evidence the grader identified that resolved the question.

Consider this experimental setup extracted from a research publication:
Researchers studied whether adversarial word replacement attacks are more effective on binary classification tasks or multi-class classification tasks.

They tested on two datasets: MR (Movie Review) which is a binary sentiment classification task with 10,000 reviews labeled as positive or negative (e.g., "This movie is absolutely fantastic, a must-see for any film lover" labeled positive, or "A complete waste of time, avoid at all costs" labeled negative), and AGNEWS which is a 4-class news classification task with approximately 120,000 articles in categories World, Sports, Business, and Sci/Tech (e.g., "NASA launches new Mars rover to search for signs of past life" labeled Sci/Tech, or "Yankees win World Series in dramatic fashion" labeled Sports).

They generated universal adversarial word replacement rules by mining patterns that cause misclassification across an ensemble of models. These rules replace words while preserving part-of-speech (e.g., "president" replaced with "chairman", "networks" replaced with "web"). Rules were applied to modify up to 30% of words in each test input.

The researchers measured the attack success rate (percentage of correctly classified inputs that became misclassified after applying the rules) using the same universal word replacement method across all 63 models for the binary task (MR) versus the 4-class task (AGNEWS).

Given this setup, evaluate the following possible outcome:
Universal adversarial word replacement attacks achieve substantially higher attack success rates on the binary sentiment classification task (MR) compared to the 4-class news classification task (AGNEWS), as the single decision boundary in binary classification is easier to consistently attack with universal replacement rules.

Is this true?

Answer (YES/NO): YES